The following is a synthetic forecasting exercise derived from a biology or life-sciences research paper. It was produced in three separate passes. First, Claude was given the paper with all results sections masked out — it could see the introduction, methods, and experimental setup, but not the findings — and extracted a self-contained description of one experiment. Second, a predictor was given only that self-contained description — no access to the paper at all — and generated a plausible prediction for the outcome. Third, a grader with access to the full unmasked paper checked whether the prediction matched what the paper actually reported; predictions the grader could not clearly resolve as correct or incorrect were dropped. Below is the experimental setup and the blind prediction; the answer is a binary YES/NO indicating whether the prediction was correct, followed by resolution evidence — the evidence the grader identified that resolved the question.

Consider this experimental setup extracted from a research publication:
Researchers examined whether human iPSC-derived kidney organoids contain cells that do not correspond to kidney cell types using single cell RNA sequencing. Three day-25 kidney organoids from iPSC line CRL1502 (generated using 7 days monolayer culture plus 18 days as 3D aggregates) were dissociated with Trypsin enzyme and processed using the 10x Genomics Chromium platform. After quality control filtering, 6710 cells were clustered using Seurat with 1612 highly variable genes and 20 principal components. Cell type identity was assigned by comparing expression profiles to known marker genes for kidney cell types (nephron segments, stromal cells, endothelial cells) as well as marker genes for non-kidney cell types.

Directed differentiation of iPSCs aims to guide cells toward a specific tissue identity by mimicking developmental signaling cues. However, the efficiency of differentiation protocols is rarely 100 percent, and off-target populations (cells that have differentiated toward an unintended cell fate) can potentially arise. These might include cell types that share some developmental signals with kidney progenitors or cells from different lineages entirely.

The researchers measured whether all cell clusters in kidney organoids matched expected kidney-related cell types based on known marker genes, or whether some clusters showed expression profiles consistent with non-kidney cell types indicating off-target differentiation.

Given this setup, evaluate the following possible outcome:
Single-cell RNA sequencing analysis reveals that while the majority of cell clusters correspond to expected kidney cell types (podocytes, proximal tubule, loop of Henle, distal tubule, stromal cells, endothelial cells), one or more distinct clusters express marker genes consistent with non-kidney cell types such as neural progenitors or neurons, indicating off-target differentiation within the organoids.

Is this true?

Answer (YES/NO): YES